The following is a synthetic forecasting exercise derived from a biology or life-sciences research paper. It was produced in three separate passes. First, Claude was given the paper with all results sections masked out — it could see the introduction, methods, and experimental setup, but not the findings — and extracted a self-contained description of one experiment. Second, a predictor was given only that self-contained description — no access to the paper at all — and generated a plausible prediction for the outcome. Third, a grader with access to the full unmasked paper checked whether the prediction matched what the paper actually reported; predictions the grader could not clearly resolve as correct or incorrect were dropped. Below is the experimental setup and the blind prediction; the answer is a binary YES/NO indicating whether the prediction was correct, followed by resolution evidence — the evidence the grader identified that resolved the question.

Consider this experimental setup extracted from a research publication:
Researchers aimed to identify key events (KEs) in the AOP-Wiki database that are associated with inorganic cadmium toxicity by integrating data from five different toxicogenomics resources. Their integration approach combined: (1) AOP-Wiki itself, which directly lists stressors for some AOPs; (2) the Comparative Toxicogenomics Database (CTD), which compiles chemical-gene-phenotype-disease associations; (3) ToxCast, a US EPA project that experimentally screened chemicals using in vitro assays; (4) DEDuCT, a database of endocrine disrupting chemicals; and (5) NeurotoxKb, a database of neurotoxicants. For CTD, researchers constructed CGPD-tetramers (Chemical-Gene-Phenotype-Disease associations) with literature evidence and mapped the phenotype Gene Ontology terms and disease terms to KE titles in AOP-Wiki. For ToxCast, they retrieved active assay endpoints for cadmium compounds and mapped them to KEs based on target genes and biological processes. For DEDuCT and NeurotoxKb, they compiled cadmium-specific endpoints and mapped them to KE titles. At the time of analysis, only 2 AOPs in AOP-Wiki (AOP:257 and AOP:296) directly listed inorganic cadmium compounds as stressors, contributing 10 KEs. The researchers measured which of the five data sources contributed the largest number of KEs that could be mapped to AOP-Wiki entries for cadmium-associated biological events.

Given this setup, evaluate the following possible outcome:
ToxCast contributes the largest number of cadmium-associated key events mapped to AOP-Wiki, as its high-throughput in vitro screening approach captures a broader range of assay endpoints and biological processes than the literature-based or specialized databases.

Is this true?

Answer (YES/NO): NO